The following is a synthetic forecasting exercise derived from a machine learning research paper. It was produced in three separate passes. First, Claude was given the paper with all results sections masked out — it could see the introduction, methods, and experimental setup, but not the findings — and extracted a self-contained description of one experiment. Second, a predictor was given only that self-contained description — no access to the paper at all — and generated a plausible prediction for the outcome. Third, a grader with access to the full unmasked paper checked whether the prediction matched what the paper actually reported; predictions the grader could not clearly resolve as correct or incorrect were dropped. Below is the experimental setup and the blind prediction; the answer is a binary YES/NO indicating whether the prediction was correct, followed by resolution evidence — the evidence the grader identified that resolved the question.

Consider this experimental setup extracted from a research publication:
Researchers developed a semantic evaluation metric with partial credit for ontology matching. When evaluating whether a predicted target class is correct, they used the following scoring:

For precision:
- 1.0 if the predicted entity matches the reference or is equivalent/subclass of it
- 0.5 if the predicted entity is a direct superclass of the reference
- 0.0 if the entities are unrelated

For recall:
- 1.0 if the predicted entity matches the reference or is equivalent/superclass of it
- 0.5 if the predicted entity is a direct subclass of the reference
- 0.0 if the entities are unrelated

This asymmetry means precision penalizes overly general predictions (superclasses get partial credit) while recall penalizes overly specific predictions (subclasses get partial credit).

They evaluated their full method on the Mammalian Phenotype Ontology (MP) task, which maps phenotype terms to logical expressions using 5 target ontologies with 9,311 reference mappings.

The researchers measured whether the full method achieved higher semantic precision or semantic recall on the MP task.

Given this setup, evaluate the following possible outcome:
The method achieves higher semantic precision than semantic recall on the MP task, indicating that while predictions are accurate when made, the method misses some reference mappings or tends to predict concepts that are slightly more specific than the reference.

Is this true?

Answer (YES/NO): YES